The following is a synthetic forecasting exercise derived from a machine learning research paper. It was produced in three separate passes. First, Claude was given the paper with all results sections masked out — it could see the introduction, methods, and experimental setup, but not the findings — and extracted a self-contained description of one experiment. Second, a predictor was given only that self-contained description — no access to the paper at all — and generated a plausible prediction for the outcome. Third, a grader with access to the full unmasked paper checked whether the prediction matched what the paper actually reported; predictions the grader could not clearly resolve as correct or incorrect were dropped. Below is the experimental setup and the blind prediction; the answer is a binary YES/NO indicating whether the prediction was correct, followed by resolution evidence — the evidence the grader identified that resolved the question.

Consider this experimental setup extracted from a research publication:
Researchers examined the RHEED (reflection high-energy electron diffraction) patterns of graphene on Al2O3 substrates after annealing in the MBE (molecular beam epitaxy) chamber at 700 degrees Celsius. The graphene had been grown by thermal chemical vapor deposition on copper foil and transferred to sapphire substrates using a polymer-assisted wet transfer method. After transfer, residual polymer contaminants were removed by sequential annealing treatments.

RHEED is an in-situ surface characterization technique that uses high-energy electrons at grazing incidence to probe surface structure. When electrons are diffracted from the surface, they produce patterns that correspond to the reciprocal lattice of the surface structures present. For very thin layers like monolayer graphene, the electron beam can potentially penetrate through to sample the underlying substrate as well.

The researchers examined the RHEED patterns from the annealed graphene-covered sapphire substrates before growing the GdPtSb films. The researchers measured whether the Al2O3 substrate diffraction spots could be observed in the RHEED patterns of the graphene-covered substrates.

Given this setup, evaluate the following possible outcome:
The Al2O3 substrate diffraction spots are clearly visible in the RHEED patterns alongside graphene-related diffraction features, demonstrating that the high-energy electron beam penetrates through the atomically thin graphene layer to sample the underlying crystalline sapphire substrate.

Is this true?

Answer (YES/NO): NO